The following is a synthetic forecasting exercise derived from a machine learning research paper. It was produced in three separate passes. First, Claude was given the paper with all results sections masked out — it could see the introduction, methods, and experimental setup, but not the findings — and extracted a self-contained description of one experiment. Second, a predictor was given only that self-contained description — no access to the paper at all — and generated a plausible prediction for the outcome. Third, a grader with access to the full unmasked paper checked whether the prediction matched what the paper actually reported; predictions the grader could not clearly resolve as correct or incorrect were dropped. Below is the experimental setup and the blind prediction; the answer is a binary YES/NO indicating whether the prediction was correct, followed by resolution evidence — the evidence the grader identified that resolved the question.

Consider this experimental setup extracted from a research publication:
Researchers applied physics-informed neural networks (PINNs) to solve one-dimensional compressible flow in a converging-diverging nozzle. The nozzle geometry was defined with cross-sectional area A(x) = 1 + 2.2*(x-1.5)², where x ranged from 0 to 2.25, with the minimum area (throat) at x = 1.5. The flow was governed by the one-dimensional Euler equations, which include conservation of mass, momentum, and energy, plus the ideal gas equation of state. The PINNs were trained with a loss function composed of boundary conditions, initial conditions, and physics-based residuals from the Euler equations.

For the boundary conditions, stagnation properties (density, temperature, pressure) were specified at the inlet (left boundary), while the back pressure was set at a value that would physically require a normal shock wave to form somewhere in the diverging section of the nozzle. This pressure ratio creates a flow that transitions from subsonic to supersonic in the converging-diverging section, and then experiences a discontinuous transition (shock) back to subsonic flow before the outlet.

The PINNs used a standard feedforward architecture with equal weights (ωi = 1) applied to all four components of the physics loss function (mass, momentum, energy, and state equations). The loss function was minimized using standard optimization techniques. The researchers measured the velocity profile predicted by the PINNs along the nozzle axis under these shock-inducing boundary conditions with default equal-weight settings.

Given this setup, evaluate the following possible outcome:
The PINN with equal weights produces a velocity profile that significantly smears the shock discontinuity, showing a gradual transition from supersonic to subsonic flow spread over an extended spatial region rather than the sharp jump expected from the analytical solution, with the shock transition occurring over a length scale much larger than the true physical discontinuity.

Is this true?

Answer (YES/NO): NO